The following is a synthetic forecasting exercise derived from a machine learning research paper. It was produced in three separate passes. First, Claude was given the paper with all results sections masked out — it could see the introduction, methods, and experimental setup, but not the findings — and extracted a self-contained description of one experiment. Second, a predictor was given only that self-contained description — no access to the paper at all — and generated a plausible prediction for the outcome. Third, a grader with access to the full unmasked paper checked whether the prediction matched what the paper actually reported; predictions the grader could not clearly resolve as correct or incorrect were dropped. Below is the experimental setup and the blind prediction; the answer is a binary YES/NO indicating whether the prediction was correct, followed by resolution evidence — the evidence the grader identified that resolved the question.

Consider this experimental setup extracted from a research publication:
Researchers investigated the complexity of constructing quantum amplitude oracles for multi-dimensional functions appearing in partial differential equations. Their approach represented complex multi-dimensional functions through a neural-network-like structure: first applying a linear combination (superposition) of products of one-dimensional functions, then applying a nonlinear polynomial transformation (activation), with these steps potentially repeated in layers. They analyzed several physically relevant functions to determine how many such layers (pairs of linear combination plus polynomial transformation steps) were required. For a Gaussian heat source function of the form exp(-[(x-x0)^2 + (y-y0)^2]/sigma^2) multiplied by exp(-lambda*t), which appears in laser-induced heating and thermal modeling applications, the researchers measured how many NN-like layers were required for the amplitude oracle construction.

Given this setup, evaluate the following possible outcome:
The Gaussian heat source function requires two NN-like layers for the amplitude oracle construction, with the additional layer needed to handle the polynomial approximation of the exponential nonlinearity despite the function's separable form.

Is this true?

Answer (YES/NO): YES